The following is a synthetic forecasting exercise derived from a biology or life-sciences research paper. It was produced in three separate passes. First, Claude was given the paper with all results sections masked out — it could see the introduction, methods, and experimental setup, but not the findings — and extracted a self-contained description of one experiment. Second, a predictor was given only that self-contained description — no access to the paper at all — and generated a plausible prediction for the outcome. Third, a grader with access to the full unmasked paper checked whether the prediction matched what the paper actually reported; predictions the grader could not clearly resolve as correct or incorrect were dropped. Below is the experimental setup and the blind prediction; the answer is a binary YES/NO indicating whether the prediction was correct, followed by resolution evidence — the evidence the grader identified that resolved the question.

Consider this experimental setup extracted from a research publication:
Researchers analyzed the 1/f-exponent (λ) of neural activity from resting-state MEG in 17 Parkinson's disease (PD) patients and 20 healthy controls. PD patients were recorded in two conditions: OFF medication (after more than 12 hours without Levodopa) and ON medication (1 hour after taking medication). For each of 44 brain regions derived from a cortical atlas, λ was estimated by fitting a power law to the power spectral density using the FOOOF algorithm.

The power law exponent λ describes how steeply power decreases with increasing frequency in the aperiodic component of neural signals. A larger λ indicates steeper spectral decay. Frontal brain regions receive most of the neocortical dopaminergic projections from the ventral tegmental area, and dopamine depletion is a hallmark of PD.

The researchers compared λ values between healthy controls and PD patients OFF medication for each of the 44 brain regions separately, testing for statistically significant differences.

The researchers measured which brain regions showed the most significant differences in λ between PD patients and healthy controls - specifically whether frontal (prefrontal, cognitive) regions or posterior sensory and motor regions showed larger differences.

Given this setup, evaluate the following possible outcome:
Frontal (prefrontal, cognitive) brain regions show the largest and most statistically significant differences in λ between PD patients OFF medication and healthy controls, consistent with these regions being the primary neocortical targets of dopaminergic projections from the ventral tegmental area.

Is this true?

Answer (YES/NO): NO